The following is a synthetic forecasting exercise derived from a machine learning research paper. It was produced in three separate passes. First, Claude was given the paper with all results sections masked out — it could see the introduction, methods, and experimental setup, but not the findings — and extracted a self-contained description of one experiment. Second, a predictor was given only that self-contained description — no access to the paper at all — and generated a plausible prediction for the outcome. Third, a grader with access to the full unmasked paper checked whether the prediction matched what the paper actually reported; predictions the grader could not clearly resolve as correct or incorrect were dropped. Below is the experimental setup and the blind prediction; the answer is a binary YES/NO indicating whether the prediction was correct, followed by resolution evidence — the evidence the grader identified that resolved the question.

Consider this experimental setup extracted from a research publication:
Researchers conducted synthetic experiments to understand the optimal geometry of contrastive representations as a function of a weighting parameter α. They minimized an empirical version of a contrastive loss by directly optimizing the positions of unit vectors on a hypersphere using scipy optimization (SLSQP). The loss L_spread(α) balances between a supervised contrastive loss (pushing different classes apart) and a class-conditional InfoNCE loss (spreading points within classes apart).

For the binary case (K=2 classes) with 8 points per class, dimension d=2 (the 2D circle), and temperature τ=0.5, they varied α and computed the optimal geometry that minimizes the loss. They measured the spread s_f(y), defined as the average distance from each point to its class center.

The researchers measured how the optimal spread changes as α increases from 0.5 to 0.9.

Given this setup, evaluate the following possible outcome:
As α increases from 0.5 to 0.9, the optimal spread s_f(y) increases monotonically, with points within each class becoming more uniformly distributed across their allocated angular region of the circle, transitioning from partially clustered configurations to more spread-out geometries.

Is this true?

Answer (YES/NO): NO